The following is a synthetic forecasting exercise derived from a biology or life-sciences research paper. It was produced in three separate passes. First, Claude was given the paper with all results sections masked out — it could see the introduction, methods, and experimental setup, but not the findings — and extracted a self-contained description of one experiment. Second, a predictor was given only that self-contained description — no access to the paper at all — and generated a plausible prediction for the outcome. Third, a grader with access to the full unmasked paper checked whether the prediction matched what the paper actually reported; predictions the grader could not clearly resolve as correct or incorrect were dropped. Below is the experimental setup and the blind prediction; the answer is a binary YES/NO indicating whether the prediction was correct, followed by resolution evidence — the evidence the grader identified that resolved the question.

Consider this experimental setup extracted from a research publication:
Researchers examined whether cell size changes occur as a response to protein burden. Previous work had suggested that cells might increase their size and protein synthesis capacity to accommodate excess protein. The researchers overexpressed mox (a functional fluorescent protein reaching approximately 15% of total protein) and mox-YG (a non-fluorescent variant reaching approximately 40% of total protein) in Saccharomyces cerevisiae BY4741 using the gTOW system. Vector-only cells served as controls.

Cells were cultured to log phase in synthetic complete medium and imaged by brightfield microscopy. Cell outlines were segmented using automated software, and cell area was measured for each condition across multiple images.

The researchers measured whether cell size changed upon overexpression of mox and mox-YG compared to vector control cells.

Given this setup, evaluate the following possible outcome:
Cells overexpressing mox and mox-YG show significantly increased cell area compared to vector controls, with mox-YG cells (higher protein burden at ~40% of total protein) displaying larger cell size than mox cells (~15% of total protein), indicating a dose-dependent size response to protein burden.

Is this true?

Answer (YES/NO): NO